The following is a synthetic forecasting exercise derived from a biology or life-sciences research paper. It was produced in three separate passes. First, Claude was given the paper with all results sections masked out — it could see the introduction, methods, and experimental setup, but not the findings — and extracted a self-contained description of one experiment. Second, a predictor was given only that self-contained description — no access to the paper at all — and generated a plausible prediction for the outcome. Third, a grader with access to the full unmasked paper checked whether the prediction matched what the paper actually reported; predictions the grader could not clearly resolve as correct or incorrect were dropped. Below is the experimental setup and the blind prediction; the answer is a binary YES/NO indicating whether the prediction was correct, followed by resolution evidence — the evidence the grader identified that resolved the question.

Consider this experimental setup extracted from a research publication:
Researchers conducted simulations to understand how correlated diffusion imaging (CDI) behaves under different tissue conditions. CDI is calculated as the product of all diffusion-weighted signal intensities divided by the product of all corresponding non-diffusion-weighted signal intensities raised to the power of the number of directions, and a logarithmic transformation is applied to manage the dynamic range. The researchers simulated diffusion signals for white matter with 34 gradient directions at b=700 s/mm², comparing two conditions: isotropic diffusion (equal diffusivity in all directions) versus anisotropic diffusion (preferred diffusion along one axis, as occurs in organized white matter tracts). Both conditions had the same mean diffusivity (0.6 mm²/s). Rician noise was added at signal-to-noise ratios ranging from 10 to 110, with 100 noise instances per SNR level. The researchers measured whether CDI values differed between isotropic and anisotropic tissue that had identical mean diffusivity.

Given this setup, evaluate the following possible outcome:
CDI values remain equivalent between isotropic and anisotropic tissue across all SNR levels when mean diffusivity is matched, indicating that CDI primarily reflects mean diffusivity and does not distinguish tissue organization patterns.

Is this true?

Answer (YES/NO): YES